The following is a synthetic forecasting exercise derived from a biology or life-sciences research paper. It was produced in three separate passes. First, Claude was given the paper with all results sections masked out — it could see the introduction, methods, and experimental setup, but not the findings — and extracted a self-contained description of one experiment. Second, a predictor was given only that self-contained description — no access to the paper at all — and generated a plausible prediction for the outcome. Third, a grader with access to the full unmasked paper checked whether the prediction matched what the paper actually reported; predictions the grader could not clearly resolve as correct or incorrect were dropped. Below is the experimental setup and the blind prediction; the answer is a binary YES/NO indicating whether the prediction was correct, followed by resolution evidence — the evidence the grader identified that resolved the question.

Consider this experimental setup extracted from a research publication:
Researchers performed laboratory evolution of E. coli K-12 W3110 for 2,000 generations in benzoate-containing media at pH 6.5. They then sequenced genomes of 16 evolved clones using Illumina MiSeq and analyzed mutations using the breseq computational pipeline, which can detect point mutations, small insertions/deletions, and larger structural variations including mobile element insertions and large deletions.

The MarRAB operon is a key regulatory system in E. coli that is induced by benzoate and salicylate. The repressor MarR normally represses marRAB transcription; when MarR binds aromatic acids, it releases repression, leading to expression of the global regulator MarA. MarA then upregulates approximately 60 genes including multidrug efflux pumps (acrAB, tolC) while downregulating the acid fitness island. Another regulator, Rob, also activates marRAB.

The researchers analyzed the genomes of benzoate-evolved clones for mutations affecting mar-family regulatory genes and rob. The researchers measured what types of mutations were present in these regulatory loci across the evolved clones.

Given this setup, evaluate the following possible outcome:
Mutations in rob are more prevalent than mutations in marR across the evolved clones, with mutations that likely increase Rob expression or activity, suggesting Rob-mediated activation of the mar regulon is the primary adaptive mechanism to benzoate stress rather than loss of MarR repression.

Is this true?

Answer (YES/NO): NO